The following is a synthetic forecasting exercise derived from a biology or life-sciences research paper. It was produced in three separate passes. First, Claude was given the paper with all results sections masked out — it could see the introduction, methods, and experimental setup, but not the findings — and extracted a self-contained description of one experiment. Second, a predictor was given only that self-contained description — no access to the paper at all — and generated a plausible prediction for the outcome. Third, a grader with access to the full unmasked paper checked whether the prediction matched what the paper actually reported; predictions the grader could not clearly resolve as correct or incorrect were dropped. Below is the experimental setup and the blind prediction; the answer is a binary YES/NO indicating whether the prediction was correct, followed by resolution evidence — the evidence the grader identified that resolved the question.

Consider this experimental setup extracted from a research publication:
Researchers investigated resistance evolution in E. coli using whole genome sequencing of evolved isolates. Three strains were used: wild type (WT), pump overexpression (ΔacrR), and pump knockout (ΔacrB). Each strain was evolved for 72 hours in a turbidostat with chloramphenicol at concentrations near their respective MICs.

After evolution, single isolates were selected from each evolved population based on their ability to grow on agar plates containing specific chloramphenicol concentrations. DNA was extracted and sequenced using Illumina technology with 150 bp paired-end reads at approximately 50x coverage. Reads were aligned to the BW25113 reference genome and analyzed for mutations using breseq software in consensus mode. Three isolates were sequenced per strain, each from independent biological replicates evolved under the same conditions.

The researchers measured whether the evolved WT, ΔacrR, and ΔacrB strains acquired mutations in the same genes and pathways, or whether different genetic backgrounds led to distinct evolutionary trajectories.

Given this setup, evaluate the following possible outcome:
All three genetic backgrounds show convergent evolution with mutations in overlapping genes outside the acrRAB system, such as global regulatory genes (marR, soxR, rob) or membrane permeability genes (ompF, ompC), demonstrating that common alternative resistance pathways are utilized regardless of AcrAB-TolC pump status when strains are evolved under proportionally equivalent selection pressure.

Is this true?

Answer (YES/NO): NO